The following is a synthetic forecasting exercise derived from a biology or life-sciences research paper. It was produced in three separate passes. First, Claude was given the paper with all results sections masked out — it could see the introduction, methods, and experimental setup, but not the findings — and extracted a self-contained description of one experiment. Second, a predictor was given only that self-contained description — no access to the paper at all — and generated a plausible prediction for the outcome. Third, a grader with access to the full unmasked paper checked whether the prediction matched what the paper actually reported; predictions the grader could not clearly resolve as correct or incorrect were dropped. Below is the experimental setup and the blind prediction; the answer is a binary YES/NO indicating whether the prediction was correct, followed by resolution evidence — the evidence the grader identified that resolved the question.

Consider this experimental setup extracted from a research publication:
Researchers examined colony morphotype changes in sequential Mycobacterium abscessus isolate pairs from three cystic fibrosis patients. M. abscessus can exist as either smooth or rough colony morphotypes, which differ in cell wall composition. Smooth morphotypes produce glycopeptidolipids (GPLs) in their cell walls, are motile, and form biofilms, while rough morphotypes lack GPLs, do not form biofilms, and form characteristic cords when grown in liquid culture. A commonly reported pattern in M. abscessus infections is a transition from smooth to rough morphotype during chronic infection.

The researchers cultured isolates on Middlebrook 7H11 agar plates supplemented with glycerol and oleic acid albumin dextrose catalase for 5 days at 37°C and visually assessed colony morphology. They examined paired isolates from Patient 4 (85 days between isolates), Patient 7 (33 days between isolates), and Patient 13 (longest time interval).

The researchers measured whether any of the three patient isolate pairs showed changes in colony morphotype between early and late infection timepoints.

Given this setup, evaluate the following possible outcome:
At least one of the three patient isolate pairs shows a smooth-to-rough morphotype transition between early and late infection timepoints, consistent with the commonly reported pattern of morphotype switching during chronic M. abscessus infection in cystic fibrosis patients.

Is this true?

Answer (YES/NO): NO